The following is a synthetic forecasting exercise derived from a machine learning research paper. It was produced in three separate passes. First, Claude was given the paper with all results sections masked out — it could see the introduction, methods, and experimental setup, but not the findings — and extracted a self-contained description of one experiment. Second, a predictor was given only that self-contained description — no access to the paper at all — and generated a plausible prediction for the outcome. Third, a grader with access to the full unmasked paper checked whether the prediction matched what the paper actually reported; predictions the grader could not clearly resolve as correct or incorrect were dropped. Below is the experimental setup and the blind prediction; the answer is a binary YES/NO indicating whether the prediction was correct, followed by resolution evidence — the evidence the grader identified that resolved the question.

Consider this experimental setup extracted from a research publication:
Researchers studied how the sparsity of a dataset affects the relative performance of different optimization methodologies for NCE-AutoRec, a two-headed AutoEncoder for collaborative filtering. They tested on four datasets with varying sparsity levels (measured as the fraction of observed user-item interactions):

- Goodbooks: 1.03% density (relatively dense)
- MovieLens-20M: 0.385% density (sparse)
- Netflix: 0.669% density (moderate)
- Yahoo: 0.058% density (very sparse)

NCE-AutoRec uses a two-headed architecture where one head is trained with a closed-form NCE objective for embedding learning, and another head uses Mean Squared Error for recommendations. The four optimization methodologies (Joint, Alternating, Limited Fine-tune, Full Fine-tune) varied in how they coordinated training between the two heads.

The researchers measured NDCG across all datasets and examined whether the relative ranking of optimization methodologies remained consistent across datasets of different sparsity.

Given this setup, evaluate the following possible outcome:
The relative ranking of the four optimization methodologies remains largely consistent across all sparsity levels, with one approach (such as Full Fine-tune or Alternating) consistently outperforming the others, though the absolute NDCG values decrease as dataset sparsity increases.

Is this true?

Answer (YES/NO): NO